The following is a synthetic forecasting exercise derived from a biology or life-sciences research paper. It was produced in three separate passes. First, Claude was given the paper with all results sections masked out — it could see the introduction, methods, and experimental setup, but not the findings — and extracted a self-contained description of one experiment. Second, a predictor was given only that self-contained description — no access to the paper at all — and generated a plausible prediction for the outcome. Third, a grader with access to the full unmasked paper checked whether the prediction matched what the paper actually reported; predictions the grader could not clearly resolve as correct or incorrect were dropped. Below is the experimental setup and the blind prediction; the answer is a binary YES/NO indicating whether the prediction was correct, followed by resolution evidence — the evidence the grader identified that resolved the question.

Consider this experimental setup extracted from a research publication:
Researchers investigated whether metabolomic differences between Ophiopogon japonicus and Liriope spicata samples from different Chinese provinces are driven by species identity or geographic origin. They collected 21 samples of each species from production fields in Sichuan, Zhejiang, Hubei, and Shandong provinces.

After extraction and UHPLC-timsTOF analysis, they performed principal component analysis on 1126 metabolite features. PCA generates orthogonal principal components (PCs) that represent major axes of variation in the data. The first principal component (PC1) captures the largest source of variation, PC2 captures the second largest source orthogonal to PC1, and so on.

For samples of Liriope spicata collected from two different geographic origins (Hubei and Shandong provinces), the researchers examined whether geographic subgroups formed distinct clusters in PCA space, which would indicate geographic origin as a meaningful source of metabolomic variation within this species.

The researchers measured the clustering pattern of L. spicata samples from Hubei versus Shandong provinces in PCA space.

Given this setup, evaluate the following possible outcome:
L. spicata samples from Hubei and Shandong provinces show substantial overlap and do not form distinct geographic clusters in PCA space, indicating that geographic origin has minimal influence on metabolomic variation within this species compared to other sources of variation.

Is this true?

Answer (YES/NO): YES